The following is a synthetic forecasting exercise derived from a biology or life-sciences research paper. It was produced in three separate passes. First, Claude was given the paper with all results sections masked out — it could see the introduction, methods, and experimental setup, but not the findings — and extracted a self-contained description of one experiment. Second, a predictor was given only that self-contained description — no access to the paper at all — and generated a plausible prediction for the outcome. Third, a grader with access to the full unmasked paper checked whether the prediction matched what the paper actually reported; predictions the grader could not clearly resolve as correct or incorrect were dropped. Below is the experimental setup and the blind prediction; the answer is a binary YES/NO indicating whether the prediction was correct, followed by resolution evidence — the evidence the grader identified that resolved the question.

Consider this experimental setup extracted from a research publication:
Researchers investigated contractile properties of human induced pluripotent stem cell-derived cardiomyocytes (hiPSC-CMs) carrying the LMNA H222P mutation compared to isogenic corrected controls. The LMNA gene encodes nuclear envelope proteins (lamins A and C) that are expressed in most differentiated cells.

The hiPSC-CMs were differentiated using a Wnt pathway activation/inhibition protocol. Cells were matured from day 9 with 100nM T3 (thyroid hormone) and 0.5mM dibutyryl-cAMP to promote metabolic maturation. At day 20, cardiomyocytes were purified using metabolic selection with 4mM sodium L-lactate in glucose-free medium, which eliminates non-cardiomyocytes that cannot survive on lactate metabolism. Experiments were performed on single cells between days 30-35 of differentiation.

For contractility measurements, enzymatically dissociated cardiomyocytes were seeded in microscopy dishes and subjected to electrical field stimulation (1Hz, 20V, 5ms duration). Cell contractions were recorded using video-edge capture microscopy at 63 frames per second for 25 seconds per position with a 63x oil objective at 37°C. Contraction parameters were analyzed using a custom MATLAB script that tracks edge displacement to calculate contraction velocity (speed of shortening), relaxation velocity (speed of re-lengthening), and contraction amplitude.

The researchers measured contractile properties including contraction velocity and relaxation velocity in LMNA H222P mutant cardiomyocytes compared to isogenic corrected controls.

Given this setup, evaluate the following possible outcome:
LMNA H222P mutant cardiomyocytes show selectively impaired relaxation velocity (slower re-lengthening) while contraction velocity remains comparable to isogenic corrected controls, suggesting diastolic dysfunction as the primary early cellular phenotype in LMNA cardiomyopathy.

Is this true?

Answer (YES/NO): NO